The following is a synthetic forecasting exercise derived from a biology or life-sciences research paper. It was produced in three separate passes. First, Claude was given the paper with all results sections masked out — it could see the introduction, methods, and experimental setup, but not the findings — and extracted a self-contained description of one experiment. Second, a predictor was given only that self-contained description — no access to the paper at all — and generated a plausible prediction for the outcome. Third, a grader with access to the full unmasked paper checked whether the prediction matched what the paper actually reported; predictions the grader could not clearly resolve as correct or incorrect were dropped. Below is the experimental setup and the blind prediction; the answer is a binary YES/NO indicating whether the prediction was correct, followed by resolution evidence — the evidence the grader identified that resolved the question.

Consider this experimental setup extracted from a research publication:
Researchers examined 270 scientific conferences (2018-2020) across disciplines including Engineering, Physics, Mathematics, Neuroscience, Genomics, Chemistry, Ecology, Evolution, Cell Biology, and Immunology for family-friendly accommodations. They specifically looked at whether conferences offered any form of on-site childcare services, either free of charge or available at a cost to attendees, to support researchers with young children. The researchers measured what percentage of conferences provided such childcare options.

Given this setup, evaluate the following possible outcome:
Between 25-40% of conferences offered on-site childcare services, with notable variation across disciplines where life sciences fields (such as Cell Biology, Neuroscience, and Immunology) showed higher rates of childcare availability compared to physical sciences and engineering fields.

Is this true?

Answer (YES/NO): NO